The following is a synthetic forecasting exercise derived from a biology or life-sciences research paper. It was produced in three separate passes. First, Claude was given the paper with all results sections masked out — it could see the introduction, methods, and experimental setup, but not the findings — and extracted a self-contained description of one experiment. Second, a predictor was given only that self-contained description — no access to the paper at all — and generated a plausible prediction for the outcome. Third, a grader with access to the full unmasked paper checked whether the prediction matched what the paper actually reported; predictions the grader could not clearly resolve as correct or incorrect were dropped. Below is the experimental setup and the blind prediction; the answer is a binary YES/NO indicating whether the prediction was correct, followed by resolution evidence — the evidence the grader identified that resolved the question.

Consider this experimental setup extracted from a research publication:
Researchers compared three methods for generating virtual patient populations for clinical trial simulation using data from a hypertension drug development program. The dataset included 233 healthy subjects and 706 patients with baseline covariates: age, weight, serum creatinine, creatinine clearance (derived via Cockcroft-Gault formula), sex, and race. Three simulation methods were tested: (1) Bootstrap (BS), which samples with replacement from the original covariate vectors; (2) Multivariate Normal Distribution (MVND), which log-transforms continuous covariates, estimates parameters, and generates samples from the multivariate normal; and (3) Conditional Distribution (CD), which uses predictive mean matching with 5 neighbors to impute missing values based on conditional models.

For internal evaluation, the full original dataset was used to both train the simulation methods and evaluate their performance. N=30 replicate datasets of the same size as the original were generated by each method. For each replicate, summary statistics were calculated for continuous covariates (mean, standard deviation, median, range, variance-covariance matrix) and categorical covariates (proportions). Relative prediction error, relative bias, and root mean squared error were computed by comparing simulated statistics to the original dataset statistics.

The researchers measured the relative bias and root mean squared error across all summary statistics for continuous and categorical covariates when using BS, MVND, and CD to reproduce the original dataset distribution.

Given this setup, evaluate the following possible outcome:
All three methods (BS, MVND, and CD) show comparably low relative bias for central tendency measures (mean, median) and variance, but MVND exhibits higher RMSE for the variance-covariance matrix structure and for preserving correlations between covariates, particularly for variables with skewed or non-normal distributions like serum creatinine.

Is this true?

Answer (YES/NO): NO